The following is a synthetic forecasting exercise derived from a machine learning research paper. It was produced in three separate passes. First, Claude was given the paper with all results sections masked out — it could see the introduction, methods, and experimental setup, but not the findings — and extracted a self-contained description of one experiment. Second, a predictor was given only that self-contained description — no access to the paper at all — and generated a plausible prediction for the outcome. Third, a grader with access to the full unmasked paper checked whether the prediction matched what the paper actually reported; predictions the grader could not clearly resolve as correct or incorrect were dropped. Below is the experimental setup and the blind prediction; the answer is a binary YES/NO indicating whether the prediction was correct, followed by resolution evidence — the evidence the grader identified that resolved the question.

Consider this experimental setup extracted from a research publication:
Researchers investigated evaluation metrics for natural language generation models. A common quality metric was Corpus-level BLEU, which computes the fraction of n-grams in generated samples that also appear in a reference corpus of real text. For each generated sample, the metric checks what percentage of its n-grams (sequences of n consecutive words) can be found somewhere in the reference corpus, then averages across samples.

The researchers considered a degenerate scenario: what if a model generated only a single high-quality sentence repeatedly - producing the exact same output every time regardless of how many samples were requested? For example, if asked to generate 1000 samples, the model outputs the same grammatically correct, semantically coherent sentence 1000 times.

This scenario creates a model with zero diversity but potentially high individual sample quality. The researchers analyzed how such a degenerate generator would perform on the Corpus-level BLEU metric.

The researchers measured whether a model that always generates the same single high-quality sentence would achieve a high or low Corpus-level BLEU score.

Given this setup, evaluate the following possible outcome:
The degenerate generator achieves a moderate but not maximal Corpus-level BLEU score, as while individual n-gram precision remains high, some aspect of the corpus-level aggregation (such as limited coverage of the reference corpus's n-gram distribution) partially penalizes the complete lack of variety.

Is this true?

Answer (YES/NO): NO